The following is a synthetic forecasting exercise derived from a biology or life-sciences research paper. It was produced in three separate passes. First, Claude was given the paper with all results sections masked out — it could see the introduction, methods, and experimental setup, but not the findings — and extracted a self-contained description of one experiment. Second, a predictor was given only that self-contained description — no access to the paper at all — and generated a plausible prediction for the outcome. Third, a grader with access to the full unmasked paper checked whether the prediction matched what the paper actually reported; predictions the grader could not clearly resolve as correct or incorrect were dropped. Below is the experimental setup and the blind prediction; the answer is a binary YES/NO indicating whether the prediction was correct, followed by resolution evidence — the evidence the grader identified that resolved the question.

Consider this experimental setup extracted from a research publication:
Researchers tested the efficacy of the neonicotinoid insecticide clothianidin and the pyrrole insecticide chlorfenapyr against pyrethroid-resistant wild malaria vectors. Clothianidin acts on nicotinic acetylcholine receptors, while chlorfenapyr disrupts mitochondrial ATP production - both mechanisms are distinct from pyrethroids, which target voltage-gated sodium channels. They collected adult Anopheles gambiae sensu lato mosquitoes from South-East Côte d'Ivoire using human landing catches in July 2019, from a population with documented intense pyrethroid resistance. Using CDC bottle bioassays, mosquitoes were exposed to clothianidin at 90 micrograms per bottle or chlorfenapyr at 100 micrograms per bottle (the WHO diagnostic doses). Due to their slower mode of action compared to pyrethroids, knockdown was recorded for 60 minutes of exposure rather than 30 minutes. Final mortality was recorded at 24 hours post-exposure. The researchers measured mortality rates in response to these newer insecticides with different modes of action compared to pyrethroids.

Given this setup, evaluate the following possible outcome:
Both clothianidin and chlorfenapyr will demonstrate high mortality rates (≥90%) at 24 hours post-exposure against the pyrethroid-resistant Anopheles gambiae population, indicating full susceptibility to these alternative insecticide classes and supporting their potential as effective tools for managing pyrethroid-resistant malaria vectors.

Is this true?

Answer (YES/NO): NO